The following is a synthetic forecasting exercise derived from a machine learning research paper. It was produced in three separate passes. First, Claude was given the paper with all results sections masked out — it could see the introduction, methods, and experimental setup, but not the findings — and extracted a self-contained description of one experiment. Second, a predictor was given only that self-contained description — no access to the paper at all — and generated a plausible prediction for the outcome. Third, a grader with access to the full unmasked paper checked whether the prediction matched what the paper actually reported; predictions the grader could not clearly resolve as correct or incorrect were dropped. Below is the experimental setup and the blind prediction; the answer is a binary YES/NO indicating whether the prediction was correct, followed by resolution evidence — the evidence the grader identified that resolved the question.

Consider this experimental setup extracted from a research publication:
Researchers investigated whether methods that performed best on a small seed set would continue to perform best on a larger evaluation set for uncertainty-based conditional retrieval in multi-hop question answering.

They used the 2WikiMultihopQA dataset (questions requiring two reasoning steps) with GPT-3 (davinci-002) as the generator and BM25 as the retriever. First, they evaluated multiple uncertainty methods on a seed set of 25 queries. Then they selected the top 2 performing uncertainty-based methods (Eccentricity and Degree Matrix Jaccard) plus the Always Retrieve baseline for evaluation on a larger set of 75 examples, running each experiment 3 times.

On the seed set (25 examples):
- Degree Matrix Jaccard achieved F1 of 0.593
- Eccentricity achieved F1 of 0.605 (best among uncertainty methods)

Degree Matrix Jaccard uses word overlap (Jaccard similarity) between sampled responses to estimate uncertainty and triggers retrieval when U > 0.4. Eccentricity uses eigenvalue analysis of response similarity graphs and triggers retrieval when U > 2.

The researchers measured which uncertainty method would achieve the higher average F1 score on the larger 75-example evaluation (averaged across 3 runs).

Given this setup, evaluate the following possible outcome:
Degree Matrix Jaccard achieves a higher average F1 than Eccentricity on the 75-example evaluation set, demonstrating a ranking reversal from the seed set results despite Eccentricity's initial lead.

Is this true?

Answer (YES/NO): NO